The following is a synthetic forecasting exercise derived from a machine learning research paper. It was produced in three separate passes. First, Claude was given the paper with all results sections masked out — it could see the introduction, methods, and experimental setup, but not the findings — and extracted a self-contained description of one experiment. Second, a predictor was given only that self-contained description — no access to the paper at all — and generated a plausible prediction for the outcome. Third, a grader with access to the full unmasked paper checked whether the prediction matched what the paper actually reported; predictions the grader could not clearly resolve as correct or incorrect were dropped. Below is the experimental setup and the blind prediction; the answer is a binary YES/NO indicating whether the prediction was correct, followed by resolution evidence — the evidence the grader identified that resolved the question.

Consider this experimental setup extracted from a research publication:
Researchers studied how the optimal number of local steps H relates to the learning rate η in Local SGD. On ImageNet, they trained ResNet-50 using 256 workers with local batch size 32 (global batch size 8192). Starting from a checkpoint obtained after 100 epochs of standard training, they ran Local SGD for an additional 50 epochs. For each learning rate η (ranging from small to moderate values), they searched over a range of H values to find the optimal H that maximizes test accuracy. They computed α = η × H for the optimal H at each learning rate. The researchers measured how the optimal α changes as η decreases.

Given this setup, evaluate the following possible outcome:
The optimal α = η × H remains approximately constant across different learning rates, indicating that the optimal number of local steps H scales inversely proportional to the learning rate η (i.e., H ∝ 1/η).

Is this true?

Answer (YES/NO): NO